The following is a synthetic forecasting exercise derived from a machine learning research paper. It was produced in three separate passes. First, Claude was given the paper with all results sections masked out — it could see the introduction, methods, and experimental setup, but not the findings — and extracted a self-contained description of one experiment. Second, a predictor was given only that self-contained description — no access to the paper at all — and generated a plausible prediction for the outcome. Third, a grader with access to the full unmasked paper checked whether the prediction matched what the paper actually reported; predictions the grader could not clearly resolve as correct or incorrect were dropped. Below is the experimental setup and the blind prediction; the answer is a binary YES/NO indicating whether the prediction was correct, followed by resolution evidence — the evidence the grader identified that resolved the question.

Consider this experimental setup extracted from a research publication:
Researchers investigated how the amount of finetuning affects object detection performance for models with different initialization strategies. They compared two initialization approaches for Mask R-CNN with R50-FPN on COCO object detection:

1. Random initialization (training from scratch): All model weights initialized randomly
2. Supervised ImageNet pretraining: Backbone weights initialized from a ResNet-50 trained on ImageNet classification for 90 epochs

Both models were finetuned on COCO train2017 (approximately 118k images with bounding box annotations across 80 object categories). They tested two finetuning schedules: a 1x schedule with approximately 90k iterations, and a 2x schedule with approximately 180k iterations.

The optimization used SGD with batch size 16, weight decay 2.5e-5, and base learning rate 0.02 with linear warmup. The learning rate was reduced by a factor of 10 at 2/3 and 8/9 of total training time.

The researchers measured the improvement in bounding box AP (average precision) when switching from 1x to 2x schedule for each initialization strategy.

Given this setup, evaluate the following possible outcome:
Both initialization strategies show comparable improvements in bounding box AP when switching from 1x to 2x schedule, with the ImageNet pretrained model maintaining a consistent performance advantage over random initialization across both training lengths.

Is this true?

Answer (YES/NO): NO